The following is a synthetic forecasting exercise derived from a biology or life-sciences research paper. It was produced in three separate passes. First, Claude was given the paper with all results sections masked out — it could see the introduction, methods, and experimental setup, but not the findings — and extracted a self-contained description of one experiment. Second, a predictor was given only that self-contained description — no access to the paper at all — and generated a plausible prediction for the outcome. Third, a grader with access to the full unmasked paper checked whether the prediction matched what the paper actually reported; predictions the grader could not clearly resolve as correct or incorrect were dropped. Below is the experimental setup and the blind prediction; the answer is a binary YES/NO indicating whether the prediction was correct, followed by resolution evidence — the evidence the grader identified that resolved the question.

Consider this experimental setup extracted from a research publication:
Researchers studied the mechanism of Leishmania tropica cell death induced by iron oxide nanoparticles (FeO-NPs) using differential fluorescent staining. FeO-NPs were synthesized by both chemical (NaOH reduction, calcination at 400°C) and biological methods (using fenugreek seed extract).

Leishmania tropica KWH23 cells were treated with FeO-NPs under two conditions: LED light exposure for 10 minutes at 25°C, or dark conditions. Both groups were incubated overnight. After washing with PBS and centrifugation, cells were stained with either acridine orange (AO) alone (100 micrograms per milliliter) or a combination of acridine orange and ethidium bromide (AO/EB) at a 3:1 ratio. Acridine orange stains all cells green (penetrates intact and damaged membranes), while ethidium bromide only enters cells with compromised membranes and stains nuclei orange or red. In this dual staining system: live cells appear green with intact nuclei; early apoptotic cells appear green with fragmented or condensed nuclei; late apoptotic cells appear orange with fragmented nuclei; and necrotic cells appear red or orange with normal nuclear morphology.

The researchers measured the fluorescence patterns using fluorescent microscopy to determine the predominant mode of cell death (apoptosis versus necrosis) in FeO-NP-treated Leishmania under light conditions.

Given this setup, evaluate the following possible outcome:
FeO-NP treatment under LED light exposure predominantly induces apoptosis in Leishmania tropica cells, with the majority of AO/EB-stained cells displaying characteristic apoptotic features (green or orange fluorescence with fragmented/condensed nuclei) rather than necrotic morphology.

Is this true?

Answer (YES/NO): YES